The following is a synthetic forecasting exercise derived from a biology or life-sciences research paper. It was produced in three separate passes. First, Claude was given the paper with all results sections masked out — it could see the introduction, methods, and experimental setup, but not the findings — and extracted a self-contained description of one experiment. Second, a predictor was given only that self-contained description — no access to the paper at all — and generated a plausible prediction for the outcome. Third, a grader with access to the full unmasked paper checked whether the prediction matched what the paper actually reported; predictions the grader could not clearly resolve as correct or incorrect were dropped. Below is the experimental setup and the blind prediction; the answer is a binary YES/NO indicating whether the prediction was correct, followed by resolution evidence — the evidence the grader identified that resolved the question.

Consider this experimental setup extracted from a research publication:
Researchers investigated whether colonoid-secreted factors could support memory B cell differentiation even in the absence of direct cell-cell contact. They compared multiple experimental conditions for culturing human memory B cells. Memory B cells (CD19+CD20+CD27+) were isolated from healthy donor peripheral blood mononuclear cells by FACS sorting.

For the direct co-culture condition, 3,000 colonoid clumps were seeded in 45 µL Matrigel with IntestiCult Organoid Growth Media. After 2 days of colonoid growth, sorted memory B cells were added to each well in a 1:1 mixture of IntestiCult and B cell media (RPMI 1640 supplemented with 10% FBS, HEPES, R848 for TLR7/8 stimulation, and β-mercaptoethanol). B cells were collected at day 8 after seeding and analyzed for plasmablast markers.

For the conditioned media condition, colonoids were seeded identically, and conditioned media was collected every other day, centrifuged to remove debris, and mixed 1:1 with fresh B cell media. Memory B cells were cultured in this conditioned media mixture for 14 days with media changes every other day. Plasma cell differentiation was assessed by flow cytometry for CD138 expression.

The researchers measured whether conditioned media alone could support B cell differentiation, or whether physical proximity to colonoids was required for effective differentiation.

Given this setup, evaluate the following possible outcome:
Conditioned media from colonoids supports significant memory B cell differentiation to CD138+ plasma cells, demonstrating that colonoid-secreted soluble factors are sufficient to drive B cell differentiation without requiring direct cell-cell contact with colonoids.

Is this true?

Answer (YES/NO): YES